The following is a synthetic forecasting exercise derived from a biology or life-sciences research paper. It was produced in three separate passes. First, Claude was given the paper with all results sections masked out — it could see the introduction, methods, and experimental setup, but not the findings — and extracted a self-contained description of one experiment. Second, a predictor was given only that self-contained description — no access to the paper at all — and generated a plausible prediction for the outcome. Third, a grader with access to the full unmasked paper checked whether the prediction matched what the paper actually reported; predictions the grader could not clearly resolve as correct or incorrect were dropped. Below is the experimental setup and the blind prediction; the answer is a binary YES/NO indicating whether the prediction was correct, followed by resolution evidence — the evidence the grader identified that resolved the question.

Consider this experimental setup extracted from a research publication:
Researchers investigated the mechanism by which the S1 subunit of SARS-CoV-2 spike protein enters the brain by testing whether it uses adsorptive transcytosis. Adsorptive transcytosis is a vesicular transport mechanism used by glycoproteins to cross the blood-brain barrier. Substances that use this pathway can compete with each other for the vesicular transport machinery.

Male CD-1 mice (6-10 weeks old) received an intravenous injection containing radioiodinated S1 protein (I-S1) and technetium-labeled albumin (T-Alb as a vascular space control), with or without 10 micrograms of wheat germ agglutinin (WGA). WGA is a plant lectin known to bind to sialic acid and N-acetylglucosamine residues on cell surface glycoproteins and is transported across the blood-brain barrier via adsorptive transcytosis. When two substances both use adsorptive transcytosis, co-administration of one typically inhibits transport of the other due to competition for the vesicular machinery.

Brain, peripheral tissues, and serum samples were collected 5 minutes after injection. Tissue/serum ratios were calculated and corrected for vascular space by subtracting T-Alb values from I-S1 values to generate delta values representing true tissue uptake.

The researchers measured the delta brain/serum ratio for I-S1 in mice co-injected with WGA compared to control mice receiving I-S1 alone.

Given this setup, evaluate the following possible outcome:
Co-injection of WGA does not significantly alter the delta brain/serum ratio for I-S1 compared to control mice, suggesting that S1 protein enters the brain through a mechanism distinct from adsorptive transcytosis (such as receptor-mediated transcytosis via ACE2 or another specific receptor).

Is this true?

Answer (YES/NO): NO